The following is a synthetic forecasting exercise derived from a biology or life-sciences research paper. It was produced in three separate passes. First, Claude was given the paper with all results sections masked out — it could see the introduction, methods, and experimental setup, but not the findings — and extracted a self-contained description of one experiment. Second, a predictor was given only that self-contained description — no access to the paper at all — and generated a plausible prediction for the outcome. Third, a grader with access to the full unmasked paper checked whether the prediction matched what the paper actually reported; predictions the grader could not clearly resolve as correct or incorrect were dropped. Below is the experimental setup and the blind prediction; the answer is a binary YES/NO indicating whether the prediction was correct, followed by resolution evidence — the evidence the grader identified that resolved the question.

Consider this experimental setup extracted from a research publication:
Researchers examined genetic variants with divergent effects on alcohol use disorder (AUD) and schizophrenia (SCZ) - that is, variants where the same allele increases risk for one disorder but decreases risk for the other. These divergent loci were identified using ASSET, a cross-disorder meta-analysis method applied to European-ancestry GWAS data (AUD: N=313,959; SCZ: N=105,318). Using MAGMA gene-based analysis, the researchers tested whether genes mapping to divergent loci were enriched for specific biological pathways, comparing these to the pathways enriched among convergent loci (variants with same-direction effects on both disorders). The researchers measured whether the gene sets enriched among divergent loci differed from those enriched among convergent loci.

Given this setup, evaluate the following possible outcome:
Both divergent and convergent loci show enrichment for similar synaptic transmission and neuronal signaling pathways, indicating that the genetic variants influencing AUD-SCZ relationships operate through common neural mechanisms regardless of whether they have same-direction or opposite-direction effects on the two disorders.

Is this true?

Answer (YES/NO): NO